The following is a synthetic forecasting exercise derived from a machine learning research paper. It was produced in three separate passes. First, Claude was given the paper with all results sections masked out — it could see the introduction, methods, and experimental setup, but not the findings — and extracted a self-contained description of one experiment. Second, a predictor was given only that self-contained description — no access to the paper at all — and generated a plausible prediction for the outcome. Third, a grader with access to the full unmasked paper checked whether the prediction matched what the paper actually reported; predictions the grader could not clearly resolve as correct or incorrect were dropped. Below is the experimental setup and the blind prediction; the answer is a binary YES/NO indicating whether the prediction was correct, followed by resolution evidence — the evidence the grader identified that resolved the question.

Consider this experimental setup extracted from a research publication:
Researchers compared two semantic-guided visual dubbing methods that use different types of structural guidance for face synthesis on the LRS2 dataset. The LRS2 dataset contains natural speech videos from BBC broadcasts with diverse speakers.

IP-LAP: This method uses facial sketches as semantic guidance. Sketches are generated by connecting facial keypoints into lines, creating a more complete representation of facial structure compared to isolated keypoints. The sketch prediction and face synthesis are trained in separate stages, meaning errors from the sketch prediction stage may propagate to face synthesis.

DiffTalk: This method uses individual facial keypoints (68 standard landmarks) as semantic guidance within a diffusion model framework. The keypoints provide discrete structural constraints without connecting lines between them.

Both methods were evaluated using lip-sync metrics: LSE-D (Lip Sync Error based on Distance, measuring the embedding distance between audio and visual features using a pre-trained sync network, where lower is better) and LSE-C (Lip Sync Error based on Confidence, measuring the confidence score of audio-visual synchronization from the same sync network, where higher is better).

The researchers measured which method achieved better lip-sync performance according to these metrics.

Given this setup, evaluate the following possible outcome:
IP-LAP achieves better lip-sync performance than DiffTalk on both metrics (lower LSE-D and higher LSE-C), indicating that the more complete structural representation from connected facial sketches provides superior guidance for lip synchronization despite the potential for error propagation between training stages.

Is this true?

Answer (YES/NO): NO